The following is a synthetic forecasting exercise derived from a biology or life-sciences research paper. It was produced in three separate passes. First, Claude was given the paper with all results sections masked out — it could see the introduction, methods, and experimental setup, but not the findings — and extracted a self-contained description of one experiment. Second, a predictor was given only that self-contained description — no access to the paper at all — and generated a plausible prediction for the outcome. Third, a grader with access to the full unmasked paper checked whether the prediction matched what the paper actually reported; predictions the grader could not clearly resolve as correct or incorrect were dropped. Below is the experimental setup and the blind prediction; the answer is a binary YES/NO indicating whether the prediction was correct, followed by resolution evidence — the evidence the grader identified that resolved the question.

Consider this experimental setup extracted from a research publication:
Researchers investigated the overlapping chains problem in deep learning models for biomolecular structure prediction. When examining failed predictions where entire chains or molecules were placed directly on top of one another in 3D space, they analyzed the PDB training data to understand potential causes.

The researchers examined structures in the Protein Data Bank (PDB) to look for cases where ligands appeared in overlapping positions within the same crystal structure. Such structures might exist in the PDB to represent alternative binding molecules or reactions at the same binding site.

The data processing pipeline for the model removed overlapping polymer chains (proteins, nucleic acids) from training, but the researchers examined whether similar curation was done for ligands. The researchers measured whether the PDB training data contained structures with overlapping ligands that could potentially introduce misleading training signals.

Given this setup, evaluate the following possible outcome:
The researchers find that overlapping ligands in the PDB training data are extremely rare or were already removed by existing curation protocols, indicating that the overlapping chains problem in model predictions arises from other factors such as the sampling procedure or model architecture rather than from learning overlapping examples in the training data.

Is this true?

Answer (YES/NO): NO